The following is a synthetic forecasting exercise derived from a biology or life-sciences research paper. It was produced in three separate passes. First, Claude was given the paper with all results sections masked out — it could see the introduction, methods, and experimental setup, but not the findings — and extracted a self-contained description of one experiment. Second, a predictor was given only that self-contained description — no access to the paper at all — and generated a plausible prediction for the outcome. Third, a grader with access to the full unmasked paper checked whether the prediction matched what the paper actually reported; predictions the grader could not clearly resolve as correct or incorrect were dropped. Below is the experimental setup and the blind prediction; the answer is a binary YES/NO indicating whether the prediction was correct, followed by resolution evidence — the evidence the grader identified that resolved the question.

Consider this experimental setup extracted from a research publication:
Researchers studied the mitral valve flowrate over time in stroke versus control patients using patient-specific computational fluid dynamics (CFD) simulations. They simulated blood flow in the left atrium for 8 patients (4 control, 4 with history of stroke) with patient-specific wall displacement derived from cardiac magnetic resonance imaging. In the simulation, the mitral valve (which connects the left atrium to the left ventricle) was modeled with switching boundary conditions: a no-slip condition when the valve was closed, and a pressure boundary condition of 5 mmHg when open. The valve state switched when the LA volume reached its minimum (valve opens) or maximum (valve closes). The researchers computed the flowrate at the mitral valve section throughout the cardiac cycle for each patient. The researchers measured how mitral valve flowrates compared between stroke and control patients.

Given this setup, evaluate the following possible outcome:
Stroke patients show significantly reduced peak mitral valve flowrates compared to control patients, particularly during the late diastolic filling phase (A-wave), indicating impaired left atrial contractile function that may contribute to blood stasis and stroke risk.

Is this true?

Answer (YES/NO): NO